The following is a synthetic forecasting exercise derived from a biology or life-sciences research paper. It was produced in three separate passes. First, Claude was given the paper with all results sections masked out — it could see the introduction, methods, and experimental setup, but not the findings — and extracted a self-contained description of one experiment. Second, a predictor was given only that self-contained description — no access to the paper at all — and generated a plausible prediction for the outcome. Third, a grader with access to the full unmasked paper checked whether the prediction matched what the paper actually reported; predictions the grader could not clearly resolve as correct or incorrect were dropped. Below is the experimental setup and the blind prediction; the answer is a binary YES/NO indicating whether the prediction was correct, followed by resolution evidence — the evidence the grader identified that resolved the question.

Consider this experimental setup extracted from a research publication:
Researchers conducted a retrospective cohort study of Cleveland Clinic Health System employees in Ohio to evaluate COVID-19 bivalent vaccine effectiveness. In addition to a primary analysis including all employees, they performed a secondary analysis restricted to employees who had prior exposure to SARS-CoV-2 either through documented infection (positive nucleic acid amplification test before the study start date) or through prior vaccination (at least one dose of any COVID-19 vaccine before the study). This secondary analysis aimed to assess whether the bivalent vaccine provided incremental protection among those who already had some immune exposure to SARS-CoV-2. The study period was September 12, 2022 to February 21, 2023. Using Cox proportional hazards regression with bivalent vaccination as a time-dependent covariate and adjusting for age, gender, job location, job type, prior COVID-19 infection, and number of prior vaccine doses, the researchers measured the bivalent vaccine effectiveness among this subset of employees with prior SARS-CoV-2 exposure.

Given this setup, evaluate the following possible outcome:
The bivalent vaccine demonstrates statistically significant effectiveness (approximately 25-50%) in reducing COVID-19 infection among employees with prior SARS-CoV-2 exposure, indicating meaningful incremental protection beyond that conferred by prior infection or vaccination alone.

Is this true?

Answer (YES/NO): NO